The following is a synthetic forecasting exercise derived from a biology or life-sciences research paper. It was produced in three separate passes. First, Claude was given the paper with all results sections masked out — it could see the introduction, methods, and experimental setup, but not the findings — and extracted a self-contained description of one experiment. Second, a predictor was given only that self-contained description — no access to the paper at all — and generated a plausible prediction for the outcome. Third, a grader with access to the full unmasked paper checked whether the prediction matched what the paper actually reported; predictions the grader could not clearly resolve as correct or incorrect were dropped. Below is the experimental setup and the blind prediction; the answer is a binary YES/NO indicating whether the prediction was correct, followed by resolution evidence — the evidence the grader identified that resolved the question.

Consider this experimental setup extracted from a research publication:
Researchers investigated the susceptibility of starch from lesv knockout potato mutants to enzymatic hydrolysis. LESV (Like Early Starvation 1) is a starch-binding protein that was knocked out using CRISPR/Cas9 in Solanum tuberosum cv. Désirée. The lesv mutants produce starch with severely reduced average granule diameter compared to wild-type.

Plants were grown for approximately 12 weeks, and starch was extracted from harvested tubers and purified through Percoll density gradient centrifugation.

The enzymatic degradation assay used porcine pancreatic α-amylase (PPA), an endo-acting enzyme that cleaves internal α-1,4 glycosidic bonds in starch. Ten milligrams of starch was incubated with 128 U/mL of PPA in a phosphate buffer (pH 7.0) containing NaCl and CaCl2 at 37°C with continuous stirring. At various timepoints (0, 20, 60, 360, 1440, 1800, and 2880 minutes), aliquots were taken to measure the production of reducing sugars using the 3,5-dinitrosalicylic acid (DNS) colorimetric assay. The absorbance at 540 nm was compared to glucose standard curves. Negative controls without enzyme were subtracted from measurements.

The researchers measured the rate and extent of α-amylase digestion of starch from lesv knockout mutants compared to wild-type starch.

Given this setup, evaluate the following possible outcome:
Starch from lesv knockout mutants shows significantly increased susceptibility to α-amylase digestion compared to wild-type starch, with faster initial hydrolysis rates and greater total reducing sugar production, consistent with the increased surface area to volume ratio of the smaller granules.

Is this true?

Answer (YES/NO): YES